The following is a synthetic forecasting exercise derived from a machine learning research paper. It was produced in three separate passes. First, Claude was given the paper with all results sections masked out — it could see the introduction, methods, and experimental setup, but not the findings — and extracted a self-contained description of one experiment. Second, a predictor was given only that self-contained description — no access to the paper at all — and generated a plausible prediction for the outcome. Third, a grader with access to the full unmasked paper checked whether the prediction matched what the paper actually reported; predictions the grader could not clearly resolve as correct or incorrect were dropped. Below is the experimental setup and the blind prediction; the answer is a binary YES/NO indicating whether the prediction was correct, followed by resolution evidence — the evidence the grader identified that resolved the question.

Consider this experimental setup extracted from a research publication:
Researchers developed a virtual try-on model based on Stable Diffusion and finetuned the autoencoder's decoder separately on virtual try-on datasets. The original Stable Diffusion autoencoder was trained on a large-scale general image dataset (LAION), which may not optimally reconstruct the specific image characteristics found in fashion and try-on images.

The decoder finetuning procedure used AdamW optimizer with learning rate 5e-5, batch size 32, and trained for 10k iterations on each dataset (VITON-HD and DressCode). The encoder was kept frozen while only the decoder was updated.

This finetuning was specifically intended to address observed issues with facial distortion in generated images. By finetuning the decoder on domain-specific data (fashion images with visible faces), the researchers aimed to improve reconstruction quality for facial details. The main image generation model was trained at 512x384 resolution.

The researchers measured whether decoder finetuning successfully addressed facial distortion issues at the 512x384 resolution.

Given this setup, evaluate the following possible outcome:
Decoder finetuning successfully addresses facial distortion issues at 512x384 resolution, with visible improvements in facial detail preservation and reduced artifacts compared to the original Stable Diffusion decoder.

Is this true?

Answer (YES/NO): NO